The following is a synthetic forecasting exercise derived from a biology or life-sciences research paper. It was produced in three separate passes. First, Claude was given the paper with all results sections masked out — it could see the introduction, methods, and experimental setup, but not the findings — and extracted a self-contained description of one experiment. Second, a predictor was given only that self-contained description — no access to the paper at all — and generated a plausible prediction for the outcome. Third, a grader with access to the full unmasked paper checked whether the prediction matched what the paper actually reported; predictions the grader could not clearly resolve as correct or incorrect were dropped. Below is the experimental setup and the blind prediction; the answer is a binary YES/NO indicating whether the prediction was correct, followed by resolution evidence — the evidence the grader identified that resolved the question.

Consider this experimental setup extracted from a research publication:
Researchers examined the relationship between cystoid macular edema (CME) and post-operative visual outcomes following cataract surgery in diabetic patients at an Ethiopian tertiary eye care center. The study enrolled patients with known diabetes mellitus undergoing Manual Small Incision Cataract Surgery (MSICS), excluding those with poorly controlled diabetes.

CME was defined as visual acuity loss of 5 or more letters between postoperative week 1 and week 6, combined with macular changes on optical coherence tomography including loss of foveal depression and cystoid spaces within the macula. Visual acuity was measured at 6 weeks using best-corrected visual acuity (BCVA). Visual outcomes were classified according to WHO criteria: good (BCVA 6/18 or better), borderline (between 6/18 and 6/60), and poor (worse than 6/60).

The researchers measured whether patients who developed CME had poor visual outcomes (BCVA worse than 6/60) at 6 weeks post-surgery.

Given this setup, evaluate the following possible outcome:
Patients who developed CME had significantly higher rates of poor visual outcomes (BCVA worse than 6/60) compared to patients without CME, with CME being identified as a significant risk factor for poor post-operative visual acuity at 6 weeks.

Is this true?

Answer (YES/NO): NO